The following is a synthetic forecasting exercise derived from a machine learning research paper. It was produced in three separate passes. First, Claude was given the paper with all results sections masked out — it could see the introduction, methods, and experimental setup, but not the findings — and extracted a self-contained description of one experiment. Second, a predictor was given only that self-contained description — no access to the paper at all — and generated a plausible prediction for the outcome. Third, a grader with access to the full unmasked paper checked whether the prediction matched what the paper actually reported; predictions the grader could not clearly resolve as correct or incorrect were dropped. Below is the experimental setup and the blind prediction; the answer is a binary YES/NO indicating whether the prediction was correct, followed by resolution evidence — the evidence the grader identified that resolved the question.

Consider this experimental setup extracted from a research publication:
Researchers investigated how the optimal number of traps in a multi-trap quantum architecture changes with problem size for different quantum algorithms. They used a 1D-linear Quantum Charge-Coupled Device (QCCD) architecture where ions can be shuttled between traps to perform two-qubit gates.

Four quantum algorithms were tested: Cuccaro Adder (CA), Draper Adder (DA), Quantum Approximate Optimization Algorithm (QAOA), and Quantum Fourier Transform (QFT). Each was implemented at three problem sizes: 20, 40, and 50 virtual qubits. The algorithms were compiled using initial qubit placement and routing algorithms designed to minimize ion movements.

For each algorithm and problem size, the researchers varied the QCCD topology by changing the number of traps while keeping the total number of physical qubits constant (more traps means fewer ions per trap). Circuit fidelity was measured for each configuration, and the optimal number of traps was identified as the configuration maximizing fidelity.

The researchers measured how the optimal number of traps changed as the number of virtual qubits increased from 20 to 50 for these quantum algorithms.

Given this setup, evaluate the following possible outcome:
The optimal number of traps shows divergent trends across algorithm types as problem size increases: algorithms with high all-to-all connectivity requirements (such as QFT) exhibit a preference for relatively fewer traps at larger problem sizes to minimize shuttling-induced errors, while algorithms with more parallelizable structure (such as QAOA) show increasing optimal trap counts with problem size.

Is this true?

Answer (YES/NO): NO